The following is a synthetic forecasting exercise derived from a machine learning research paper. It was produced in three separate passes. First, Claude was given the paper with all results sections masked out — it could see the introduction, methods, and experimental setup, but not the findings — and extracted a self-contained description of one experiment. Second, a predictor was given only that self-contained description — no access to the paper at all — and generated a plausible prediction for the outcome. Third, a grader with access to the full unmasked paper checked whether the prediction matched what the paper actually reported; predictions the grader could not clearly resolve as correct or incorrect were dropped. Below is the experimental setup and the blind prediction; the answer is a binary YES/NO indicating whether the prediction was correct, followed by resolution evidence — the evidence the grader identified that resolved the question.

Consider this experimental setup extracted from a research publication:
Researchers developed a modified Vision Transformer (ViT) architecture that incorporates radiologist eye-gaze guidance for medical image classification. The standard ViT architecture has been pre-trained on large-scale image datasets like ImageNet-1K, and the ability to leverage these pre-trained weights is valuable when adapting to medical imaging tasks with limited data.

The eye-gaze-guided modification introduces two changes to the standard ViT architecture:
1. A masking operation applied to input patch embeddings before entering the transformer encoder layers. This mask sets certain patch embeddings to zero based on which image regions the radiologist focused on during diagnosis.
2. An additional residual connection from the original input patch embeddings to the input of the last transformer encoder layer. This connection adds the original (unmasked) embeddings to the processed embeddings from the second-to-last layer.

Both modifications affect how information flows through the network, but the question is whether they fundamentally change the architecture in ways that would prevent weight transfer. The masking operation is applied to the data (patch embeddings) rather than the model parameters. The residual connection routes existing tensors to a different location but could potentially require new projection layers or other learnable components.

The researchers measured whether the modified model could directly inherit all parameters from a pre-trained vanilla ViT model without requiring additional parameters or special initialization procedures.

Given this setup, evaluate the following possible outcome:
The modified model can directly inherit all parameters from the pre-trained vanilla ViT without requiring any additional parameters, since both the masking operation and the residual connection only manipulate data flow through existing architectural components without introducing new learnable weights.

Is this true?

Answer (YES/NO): YES